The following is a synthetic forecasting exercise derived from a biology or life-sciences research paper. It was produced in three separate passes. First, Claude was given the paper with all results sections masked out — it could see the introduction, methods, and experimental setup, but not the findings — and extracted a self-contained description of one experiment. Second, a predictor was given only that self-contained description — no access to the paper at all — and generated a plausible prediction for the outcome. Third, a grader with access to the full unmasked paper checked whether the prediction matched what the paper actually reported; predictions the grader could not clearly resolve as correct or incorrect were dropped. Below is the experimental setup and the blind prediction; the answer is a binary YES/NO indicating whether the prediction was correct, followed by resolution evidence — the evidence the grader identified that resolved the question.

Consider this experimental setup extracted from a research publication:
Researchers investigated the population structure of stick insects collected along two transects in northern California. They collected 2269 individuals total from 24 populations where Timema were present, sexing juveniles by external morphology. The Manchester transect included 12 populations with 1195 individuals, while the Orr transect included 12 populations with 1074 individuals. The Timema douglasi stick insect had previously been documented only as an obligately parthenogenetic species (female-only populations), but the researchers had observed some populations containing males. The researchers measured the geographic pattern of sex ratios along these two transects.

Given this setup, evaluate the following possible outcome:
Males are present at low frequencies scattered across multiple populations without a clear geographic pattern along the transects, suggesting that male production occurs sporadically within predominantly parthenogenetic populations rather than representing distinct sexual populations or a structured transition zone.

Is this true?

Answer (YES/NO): NO